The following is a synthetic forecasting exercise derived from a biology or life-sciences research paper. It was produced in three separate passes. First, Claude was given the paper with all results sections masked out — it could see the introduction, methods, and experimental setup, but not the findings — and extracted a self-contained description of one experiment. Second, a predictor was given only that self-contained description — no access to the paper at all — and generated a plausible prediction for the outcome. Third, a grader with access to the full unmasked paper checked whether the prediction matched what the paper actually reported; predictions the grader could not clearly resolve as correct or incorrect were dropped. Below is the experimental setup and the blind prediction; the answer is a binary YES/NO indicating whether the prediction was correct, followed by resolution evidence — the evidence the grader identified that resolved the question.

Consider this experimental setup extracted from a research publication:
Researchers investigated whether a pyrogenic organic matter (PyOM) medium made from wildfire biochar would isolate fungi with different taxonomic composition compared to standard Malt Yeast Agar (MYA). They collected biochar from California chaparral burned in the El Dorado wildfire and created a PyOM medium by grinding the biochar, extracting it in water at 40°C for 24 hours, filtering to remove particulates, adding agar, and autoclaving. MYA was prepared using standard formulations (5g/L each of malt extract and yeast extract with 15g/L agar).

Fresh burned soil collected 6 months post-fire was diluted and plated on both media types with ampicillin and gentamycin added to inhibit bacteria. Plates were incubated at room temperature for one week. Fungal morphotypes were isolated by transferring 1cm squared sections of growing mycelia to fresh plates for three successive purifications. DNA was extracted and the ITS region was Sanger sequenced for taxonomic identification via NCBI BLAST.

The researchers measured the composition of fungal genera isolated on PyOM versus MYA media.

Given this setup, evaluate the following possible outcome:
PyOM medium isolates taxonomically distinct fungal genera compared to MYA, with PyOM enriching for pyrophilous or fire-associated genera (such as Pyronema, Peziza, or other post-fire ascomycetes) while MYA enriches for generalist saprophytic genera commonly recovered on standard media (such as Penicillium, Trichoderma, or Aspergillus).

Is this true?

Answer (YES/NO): NO